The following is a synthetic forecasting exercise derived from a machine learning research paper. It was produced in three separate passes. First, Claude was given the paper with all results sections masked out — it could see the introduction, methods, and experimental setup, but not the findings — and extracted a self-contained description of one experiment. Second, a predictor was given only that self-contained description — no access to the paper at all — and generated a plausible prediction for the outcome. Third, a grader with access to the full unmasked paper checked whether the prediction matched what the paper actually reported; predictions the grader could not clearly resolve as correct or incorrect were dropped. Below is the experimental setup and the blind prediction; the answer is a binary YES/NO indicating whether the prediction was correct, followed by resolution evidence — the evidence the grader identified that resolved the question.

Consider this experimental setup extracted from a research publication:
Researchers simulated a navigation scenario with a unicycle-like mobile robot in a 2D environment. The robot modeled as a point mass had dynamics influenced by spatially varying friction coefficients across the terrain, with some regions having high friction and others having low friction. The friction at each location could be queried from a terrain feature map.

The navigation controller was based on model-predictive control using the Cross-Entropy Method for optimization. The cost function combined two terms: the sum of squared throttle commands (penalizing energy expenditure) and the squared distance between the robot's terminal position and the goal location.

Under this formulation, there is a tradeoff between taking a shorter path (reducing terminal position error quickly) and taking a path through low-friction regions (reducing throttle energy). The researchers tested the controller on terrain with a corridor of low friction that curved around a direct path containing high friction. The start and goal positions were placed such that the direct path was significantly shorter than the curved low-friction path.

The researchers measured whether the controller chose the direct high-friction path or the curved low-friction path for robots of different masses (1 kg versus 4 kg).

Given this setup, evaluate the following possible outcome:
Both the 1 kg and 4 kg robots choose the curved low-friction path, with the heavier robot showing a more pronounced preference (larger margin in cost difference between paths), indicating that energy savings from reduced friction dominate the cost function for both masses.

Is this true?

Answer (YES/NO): NO